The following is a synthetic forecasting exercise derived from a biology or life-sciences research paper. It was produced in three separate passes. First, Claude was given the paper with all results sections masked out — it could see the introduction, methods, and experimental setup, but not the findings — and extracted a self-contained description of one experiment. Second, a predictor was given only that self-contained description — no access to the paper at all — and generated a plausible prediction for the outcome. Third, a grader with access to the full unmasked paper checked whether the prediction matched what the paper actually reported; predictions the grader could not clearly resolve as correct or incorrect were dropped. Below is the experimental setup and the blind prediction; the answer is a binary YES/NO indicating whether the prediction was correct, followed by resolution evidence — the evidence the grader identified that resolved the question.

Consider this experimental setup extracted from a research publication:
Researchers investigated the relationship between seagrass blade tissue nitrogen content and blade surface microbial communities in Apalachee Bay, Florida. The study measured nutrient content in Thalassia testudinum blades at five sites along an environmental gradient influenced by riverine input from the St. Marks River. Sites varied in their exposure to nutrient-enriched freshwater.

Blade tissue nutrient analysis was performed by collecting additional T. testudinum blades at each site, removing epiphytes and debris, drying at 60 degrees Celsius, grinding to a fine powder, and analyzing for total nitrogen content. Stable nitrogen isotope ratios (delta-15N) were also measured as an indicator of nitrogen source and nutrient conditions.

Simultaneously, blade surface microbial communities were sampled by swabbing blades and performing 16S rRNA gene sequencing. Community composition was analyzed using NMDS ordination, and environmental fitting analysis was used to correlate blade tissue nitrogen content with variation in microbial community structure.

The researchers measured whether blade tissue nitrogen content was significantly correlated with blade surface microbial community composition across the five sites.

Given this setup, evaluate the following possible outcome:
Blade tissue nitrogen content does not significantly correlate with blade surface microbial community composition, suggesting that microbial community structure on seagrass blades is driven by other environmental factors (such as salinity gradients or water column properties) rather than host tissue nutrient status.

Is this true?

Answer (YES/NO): YES